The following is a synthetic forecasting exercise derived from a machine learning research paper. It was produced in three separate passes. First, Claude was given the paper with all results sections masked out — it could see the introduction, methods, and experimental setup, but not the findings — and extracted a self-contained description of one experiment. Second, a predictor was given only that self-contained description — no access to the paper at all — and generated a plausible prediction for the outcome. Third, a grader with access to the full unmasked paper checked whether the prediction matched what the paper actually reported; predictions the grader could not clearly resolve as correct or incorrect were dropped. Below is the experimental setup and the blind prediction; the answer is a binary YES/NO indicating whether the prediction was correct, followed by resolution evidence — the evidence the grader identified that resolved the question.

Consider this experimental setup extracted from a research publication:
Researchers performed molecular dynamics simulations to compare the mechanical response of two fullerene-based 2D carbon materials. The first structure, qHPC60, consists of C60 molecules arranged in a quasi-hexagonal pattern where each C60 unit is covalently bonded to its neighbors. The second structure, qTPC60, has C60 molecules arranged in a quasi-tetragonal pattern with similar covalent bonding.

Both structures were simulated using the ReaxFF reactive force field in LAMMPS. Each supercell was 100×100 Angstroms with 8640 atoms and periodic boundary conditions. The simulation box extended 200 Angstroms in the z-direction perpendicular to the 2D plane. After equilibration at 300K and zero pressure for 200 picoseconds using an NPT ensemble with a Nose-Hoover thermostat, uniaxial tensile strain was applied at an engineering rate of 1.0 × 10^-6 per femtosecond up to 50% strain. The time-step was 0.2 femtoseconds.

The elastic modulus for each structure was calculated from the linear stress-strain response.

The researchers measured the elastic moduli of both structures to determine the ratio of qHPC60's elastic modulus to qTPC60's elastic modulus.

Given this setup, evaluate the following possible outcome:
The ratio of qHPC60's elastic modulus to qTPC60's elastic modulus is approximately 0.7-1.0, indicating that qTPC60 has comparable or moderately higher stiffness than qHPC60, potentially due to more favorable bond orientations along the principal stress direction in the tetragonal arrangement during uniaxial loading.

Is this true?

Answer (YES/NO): NO